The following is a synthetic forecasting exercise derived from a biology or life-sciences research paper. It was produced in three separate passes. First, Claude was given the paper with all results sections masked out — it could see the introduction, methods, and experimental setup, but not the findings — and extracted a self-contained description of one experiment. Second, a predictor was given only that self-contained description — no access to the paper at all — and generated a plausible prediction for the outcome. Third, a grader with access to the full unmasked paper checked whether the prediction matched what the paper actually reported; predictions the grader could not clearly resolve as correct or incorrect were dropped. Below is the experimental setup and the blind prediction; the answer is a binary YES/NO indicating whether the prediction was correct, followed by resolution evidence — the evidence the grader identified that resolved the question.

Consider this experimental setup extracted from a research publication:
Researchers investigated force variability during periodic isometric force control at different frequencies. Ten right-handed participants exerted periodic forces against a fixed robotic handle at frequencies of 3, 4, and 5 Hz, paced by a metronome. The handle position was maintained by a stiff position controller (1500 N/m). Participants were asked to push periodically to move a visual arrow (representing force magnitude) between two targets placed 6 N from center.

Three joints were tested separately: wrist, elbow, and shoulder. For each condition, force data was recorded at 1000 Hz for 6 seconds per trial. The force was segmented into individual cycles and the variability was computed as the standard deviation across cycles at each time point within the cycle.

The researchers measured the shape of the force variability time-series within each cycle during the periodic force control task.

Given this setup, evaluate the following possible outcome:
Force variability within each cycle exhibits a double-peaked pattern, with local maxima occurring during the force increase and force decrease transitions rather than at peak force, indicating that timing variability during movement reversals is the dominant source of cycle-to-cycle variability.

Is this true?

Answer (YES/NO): NO